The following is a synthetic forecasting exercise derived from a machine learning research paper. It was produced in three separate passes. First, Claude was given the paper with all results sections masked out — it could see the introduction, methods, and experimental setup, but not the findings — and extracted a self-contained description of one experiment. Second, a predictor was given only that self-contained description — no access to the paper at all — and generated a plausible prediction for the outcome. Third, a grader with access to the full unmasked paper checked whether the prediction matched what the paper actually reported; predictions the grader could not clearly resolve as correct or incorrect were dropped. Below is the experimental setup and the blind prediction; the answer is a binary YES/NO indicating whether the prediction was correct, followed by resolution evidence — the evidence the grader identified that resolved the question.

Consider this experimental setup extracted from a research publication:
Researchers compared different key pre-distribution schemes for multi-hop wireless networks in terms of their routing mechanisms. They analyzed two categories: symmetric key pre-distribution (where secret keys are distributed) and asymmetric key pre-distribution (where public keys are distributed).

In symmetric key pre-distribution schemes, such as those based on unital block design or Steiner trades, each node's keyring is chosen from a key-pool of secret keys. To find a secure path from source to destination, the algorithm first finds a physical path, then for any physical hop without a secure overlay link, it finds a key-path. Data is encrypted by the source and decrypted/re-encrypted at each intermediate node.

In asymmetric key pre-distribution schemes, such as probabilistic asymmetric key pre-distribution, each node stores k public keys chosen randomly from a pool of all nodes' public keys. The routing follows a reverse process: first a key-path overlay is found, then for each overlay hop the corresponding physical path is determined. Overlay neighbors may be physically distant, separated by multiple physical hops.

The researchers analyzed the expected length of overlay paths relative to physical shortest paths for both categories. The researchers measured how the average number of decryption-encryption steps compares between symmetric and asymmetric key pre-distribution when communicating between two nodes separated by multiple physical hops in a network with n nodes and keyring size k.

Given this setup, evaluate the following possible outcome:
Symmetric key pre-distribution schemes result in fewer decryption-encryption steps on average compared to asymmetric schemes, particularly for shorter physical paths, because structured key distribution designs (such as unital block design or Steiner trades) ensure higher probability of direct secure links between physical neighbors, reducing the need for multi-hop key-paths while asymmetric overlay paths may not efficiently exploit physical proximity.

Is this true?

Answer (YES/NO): NO